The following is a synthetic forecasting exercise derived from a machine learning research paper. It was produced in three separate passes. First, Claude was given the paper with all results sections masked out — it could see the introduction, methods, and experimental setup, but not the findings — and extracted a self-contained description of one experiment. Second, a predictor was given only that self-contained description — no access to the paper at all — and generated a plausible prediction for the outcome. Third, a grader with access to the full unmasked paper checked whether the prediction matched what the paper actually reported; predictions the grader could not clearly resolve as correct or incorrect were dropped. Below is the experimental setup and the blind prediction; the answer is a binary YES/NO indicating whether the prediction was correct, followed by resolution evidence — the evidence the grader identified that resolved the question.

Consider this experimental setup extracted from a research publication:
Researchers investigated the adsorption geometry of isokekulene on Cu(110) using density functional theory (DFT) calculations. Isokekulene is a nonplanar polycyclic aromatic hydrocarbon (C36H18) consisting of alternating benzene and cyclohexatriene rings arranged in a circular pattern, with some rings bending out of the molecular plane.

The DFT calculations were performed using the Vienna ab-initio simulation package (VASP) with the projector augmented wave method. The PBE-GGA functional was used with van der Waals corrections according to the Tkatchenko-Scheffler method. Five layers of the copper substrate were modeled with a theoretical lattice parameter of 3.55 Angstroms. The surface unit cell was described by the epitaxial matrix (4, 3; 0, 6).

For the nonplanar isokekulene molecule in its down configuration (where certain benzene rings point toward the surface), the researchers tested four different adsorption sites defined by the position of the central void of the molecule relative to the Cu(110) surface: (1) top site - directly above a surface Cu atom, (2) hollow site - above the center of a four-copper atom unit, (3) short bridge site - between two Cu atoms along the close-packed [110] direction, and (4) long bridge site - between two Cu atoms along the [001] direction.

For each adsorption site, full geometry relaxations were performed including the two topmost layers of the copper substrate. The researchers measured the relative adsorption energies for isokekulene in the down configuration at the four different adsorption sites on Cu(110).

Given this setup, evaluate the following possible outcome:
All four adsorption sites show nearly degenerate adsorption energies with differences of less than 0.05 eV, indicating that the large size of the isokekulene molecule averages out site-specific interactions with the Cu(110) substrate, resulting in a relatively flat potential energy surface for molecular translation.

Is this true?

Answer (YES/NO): NO